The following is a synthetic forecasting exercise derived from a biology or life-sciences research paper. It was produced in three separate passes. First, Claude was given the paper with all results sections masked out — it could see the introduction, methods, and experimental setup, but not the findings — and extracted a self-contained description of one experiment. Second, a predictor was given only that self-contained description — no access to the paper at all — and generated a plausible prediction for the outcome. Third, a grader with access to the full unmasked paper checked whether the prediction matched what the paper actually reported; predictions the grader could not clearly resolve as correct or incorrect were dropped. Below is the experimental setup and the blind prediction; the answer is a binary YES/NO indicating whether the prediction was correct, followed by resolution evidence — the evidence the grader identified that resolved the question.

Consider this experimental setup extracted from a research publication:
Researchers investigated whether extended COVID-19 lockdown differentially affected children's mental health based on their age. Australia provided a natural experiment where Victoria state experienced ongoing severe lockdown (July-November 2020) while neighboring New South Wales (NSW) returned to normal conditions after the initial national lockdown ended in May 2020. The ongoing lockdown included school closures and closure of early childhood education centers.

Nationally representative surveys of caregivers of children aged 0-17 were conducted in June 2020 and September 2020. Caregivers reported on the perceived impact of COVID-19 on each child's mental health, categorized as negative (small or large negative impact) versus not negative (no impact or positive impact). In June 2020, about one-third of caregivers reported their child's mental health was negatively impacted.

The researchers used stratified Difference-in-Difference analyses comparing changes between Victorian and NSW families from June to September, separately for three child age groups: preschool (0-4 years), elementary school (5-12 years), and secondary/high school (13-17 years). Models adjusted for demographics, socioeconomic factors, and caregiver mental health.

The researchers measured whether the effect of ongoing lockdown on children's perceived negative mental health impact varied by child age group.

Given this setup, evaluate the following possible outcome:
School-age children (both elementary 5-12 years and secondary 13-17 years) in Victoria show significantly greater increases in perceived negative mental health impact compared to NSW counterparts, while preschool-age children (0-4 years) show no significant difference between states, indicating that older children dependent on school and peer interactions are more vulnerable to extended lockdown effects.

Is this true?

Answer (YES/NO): NO